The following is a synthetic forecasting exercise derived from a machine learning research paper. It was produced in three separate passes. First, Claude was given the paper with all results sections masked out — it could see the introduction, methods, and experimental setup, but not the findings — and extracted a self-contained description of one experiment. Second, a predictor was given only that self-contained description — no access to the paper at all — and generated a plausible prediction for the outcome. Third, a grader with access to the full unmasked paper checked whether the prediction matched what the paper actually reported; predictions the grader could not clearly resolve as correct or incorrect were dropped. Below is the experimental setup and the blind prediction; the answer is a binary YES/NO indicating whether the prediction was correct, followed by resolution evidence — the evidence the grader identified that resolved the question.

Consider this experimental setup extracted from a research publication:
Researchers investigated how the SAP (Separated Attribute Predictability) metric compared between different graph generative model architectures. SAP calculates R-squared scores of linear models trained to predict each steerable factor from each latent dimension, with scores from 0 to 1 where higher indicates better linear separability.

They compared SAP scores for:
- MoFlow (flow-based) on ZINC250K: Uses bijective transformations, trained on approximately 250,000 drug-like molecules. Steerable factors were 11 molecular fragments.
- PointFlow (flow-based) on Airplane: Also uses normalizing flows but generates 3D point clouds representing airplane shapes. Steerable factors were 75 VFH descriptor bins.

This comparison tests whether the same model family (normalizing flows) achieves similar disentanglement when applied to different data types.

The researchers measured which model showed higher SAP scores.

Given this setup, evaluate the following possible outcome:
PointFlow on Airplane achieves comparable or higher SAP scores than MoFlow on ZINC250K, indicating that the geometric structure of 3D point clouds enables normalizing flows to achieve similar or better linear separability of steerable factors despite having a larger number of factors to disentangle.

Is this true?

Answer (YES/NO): YES